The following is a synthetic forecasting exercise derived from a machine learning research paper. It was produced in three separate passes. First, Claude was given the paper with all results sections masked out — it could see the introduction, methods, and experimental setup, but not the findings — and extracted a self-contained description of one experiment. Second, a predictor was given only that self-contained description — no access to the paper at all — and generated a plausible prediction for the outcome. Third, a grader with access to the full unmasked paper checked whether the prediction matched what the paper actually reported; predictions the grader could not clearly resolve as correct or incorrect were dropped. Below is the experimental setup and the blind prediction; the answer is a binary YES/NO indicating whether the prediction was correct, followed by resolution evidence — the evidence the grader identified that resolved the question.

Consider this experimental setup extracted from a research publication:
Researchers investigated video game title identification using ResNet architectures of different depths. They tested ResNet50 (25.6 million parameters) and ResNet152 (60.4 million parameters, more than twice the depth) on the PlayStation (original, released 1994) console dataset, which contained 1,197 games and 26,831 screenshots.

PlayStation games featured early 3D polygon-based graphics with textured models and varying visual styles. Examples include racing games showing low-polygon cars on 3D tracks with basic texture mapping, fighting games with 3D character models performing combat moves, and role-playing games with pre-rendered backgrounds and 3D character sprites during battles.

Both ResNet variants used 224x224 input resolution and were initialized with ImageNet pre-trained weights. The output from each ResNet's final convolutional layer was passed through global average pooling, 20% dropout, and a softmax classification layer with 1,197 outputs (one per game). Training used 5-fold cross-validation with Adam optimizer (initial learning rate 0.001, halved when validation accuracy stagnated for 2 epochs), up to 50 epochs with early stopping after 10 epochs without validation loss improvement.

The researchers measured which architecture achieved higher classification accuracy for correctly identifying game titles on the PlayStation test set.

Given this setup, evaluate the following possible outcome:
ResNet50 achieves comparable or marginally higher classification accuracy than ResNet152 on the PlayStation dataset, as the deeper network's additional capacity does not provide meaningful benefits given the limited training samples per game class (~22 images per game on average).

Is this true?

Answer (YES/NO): YES